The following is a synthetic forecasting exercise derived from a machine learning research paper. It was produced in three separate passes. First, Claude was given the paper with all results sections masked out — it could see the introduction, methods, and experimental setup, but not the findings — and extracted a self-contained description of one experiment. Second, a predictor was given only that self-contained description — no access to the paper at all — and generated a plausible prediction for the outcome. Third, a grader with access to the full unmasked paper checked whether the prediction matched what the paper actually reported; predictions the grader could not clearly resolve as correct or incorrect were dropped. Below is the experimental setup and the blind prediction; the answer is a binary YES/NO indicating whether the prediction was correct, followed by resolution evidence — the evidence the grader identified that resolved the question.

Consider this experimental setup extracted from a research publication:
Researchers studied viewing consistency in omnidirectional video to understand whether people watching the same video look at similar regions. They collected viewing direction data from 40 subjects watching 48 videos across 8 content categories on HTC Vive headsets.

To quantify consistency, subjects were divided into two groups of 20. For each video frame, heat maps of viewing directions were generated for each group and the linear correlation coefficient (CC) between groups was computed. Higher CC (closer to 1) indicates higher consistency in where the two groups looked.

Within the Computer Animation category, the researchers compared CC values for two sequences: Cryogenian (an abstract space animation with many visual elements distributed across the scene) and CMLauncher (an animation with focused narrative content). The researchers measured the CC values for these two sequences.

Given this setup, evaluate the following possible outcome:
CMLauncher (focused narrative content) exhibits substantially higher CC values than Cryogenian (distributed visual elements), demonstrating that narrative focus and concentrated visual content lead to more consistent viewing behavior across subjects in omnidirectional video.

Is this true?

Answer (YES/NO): YES